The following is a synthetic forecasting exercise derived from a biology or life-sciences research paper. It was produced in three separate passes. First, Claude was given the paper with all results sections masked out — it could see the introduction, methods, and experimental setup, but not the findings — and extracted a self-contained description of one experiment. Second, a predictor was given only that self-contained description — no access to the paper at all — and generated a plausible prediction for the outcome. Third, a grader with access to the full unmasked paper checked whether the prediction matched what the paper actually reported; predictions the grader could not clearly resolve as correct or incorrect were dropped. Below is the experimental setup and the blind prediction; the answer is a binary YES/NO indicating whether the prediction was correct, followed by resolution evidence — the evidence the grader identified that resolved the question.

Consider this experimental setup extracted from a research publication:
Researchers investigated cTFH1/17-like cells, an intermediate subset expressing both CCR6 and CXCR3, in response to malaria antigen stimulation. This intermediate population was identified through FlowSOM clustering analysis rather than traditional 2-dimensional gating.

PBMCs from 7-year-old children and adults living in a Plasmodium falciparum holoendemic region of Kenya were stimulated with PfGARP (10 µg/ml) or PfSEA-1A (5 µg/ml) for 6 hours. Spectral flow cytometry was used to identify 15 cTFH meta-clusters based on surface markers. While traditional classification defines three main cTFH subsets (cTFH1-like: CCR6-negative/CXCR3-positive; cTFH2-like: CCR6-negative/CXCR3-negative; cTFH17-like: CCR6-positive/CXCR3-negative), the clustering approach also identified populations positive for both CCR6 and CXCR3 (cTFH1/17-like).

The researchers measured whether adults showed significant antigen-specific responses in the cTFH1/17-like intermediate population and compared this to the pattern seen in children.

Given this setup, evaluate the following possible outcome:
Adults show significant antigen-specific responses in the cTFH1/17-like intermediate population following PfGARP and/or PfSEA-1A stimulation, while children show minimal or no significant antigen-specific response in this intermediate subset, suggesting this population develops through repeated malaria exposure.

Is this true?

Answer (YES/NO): NO